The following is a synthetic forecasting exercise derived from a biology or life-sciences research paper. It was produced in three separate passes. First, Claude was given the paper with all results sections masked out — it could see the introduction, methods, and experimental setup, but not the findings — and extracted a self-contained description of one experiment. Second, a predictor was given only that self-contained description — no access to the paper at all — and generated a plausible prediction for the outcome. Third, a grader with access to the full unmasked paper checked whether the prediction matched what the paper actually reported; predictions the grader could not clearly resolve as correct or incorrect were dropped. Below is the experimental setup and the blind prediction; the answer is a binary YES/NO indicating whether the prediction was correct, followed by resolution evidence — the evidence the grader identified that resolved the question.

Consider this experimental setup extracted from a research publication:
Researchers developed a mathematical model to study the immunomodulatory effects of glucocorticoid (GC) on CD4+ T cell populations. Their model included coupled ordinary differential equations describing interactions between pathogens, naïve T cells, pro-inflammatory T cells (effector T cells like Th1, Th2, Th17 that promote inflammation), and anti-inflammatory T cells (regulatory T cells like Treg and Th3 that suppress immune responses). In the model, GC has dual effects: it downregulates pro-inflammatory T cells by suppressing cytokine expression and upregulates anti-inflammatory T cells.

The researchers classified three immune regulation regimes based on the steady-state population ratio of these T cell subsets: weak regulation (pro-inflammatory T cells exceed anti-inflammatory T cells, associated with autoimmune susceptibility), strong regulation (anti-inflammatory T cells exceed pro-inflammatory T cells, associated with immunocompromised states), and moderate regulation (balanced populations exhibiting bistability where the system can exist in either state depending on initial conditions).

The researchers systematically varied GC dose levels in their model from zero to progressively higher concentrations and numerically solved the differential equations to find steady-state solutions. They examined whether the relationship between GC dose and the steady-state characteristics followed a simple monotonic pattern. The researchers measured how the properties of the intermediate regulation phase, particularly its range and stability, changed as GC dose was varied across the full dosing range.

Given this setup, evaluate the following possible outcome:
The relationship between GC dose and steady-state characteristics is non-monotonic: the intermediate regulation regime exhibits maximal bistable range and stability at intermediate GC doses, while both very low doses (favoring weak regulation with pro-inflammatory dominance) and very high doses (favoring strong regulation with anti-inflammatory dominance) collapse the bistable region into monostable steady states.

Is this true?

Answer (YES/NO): YES